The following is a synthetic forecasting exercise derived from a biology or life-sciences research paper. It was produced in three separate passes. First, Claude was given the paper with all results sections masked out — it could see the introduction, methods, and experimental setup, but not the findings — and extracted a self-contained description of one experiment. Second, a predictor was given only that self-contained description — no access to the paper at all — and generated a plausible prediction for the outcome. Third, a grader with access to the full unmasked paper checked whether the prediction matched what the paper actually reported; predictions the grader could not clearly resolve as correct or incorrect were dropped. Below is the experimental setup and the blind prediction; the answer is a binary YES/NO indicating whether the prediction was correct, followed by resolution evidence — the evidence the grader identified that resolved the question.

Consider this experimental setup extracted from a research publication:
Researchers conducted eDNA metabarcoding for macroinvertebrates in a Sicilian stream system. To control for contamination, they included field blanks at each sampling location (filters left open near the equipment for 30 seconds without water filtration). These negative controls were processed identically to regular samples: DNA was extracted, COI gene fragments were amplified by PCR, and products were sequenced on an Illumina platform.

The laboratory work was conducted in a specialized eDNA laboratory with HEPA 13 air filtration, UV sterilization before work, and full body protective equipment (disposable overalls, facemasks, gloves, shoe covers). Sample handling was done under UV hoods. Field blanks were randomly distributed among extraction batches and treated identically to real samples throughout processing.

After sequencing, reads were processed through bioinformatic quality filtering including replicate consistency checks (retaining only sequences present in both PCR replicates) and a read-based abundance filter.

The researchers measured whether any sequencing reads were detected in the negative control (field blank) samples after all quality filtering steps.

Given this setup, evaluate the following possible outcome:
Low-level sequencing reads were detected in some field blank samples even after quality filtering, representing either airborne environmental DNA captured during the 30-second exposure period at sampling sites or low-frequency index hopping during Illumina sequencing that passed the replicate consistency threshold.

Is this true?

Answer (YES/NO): NO